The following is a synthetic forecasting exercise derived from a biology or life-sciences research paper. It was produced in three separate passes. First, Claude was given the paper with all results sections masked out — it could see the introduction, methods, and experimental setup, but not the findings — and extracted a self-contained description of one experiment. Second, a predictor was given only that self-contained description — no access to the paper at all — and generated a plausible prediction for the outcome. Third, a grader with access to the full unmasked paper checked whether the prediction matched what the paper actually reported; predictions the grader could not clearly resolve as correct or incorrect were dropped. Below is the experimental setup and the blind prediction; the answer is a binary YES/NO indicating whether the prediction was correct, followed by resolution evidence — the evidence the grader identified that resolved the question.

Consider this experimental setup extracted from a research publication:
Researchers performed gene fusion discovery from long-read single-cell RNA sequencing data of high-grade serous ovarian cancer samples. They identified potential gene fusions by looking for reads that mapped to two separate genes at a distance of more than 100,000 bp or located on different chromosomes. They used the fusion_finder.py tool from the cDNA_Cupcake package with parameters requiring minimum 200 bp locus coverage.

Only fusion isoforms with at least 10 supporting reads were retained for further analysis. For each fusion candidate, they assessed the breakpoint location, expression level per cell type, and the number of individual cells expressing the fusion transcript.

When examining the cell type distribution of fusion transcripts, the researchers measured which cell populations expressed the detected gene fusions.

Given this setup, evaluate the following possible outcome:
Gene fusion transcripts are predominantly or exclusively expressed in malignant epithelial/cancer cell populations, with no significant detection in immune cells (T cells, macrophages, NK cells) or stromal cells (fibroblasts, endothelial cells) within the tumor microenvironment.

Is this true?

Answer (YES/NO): YES